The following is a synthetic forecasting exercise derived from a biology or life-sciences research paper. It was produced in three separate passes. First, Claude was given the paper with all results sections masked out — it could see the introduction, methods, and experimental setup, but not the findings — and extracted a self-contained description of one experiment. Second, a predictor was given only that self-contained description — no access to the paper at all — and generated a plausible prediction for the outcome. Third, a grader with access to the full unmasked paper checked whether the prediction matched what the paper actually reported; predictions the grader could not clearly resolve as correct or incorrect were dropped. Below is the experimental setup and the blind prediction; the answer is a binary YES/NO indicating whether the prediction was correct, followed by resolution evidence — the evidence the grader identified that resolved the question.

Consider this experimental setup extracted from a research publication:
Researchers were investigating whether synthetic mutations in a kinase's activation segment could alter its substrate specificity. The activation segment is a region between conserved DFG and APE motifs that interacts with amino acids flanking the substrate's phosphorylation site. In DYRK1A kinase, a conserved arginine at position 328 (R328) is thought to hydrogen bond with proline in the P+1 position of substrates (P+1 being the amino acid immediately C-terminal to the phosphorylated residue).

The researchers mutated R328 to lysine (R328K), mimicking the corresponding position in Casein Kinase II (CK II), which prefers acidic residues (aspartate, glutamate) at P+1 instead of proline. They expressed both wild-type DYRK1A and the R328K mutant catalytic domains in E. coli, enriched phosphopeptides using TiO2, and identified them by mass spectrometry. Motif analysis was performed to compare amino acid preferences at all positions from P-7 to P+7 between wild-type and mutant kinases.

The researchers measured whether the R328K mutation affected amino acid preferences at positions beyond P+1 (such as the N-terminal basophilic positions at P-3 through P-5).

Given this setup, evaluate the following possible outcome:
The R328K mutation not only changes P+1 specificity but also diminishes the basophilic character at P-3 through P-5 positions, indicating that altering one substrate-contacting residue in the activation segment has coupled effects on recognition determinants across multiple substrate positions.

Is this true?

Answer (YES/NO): NO